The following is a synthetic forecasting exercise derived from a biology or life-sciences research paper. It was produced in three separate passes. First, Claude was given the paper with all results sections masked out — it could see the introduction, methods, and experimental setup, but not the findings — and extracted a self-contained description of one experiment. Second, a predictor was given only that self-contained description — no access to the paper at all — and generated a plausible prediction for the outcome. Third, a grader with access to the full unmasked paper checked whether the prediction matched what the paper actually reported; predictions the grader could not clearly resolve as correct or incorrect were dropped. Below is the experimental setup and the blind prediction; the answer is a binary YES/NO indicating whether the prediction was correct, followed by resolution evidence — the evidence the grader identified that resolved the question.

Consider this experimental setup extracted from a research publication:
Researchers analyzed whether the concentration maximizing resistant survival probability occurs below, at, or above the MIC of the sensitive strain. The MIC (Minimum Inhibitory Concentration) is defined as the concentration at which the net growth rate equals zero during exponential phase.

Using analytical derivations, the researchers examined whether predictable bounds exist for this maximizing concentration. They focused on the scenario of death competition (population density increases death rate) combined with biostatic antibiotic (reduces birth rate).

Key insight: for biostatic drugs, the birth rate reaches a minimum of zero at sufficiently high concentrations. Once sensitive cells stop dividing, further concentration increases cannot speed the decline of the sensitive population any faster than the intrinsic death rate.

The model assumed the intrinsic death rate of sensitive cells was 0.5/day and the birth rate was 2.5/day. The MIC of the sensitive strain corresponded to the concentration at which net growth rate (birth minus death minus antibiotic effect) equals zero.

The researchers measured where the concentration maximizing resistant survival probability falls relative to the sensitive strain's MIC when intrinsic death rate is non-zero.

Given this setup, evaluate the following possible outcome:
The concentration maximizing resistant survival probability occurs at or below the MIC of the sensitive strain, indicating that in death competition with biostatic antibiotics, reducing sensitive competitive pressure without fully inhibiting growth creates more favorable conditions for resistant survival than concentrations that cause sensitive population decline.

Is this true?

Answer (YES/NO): NO